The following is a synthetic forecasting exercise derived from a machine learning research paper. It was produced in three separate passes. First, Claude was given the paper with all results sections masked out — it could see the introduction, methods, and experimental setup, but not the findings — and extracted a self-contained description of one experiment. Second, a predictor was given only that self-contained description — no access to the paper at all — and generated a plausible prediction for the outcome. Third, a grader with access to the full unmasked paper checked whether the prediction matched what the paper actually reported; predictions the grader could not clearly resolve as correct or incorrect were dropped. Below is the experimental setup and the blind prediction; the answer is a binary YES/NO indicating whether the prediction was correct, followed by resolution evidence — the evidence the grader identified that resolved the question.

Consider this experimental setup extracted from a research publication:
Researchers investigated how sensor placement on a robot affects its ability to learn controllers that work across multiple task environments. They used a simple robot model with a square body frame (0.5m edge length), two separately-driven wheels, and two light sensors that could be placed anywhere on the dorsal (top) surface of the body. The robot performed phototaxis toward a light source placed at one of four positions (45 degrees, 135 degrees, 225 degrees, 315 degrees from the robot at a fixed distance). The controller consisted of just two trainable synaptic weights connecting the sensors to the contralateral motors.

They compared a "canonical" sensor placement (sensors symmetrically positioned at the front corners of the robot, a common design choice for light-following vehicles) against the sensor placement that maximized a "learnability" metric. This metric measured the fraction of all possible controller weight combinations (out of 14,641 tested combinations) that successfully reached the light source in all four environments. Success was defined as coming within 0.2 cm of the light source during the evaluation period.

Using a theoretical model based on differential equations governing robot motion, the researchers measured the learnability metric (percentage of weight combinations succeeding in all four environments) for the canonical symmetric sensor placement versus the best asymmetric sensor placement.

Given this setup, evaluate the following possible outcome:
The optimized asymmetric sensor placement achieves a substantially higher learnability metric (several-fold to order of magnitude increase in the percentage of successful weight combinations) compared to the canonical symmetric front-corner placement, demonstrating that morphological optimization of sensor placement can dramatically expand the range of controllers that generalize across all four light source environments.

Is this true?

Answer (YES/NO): YES